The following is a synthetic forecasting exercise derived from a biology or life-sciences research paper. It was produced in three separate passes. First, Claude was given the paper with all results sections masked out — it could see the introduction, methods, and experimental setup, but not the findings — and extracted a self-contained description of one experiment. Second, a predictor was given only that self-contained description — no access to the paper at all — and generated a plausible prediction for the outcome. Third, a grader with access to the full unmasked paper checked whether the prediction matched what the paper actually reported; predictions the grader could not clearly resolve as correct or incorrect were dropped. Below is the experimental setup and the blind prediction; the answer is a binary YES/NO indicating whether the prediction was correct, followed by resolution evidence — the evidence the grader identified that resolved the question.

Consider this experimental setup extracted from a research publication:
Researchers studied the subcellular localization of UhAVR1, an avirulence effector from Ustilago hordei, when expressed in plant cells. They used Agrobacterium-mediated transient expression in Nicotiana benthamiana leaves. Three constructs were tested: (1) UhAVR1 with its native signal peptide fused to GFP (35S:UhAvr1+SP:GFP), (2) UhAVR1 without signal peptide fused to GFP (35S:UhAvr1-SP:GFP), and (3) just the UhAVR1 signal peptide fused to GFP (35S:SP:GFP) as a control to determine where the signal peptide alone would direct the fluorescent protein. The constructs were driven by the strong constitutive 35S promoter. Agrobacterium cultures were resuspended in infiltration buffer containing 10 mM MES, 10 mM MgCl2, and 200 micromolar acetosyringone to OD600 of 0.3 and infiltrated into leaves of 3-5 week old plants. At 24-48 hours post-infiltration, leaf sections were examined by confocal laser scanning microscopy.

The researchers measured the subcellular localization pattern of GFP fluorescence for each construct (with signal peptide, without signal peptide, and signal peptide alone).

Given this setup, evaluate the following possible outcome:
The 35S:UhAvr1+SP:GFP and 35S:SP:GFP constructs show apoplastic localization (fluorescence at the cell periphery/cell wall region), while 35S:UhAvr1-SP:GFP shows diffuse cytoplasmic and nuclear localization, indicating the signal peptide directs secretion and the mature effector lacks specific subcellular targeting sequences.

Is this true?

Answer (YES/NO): NO